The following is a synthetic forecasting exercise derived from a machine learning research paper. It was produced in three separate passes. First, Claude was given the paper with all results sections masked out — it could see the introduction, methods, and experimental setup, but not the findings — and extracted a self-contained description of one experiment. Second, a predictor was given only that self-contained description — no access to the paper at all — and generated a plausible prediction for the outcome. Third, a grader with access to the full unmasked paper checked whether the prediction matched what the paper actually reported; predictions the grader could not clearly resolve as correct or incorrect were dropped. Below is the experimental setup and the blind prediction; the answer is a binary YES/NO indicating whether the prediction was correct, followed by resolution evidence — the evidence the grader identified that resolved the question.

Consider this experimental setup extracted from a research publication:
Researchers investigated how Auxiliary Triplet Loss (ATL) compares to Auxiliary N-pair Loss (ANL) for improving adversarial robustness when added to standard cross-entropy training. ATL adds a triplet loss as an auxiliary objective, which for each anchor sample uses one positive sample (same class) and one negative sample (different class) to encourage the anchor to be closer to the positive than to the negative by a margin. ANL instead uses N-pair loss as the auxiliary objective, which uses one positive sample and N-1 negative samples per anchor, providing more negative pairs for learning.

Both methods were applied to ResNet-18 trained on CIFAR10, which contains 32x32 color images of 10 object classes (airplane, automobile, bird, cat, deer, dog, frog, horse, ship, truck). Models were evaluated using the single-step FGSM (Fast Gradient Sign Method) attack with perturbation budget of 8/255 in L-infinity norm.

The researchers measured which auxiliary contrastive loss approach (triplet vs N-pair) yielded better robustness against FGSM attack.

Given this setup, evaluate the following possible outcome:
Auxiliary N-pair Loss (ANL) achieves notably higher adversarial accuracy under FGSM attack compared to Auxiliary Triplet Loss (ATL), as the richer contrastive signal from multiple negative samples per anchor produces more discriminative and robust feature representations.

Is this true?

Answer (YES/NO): NO